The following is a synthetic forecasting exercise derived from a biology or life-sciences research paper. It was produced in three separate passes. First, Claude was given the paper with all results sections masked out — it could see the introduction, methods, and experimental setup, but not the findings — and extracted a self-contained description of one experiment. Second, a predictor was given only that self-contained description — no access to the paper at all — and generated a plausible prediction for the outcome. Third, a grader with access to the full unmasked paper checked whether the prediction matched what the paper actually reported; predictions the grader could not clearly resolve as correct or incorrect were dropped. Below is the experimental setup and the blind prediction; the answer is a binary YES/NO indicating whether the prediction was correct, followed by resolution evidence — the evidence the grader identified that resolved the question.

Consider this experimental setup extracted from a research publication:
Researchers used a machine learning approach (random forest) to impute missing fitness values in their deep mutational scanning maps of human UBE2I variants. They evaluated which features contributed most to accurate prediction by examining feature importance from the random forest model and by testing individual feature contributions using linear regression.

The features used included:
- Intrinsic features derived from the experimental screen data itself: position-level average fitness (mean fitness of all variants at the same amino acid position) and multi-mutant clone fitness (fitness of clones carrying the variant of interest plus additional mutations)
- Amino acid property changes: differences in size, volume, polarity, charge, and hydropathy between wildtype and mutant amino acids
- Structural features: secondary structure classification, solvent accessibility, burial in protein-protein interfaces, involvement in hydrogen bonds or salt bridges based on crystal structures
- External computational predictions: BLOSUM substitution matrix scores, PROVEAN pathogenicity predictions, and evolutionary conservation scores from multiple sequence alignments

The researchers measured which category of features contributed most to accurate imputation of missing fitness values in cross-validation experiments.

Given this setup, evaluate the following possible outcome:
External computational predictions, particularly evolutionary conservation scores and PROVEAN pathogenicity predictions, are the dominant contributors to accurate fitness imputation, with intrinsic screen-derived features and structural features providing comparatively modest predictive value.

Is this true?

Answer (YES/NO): NO